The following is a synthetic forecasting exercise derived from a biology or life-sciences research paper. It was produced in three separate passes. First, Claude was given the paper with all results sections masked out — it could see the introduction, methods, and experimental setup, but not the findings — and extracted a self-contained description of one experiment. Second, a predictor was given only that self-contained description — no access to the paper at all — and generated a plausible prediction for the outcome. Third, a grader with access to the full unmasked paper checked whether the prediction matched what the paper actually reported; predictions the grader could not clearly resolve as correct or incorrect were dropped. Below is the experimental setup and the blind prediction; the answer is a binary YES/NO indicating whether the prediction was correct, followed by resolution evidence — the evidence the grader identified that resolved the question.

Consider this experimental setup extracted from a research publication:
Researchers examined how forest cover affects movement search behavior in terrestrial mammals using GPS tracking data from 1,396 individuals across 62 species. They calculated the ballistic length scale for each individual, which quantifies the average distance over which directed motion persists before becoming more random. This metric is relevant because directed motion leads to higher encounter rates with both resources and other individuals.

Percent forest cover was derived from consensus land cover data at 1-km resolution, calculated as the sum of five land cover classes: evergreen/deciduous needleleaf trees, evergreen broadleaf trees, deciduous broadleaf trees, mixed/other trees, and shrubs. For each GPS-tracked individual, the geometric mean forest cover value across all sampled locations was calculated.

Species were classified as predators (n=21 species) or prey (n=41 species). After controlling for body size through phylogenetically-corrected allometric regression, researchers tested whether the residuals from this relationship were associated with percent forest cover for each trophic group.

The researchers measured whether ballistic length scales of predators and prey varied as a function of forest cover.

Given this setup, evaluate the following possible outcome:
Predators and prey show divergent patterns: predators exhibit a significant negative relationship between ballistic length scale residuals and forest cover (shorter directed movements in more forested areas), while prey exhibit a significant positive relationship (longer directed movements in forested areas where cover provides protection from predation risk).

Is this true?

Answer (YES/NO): NO